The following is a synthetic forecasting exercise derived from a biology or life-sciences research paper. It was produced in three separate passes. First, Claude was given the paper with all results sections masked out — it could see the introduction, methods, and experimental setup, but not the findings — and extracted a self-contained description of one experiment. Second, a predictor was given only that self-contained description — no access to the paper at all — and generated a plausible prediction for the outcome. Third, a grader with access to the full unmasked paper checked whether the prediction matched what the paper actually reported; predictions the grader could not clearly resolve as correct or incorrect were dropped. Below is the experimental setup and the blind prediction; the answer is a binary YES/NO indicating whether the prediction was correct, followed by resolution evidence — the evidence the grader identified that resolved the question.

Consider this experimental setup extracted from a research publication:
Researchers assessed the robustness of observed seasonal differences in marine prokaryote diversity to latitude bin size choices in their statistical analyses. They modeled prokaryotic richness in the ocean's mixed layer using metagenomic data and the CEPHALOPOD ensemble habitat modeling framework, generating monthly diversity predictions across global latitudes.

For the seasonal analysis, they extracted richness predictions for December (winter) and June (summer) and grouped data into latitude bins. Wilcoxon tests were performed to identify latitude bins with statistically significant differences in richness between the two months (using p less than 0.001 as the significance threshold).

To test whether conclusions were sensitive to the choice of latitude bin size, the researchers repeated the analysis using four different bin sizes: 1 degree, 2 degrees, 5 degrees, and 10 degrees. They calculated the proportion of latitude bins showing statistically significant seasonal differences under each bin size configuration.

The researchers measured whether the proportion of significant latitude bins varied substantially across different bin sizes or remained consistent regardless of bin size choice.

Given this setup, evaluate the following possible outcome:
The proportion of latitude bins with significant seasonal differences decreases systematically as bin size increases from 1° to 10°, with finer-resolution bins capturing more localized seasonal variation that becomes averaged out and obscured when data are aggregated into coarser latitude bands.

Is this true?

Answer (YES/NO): NO